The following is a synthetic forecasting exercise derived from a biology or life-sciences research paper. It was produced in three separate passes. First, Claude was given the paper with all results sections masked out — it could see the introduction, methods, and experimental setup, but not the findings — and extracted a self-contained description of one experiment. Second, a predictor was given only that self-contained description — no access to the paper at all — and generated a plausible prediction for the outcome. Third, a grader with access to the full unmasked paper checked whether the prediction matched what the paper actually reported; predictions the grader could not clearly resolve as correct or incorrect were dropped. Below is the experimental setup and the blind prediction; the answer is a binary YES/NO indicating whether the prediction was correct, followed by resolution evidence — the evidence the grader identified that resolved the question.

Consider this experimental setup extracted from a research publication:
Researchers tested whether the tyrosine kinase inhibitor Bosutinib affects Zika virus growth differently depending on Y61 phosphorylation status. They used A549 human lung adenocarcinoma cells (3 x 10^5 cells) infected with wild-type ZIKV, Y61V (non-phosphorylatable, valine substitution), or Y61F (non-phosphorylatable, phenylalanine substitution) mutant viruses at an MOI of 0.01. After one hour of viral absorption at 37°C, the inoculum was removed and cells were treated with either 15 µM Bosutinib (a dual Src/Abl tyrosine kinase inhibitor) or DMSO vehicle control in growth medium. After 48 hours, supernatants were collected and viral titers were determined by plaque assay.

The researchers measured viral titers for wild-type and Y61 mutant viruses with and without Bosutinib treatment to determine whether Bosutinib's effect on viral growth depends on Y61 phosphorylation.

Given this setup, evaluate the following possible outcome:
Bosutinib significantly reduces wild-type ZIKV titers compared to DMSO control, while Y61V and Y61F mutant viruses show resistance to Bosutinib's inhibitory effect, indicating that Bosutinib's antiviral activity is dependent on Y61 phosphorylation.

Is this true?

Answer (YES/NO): NO